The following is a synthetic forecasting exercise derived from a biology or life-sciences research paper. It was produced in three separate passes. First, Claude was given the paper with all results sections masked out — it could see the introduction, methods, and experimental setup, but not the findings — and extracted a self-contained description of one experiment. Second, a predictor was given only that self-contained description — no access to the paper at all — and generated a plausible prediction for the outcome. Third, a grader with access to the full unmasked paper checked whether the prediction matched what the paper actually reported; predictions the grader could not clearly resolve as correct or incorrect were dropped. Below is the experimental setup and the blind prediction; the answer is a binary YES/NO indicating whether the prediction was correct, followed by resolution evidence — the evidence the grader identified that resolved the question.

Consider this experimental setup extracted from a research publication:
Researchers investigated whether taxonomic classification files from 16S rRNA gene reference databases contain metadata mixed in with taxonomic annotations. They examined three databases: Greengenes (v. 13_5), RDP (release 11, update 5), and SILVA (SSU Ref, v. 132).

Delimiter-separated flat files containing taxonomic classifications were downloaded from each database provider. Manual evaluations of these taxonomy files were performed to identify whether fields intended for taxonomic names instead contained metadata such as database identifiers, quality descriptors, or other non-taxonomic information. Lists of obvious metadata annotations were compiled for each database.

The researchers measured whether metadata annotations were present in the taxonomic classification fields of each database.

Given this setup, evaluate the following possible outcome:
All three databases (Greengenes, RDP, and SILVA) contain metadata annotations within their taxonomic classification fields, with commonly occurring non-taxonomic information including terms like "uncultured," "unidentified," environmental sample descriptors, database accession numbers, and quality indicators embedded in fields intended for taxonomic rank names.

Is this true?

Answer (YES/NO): NO